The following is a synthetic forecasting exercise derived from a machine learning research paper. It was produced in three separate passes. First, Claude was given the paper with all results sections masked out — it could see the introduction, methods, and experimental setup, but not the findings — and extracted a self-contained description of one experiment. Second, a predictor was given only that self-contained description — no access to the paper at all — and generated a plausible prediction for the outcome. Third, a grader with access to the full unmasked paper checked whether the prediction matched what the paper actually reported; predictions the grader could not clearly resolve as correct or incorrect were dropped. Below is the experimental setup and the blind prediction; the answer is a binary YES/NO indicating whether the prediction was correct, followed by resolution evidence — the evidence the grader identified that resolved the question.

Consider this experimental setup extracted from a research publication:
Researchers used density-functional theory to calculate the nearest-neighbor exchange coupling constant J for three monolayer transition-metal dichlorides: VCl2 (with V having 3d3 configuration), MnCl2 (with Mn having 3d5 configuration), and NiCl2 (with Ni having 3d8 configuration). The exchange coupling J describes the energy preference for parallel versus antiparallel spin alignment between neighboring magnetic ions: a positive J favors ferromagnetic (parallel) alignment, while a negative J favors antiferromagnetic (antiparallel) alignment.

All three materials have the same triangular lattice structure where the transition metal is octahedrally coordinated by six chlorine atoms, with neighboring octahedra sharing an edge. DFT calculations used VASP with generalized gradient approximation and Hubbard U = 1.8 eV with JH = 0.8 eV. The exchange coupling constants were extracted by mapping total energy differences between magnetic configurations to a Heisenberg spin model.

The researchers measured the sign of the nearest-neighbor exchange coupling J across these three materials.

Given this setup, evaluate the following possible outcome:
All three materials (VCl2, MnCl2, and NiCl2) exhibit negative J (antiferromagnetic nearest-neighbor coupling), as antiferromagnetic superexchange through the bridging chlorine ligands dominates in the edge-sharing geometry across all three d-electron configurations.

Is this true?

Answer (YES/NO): NO